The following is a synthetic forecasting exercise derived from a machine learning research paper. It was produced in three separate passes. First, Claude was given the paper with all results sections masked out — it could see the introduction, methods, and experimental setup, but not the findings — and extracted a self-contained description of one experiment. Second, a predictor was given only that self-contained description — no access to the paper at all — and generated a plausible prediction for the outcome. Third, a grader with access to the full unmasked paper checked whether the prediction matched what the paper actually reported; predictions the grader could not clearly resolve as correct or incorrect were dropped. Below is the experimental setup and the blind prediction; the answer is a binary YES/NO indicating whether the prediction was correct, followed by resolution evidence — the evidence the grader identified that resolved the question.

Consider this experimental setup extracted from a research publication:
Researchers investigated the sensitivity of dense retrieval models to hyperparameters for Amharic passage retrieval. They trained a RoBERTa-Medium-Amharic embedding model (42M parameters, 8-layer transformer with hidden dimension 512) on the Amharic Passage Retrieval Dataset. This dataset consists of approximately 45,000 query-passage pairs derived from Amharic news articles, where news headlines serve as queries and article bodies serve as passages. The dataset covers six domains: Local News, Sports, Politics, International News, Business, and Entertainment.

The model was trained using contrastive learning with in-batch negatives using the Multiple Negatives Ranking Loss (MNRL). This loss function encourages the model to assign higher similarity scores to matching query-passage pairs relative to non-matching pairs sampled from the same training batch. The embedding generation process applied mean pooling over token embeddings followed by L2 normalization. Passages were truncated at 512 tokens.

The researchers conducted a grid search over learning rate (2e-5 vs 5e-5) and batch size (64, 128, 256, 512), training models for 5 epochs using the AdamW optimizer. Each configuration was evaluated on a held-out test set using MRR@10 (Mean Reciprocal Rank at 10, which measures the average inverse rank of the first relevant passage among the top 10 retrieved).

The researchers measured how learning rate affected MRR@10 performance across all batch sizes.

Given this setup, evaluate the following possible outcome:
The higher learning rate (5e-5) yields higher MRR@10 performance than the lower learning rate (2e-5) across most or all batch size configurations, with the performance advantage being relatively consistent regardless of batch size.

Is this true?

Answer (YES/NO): NO